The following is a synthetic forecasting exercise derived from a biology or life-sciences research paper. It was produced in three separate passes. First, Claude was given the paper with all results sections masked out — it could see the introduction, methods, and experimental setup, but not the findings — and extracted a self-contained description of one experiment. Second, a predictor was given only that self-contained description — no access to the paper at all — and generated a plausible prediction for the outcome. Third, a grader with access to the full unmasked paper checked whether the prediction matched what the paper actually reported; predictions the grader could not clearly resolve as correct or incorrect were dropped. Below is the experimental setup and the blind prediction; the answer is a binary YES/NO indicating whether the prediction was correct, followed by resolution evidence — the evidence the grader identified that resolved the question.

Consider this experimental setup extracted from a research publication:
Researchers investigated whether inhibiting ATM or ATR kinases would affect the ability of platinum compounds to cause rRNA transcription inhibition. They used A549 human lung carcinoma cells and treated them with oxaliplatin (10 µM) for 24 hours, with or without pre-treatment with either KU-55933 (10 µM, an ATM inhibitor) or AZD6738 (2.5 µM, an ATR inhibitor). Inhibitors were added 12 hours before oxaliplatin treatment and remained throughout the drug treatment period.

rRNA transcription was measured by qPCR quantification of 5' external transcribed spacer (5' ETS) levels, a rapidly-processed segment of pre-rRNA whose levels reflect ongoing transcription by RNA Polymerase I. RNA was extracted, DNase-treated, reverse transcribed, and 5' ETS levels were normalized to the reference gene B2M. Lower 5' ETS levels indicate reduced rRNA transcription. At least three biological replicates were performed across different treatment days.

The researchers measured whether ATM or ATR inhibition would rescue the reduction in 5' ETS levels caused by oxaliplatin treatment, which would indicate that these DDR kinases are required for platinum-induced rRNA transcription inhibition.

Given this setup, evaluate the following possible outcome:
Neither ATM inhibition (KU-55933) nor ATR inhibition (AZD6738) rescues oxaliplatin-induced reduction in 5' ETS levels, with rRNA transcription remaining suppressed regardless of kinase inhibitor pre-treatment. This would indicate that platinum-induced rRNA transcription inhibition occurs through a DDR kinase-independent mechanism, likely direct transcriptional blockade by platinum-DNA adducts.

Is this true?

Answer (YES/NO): YES